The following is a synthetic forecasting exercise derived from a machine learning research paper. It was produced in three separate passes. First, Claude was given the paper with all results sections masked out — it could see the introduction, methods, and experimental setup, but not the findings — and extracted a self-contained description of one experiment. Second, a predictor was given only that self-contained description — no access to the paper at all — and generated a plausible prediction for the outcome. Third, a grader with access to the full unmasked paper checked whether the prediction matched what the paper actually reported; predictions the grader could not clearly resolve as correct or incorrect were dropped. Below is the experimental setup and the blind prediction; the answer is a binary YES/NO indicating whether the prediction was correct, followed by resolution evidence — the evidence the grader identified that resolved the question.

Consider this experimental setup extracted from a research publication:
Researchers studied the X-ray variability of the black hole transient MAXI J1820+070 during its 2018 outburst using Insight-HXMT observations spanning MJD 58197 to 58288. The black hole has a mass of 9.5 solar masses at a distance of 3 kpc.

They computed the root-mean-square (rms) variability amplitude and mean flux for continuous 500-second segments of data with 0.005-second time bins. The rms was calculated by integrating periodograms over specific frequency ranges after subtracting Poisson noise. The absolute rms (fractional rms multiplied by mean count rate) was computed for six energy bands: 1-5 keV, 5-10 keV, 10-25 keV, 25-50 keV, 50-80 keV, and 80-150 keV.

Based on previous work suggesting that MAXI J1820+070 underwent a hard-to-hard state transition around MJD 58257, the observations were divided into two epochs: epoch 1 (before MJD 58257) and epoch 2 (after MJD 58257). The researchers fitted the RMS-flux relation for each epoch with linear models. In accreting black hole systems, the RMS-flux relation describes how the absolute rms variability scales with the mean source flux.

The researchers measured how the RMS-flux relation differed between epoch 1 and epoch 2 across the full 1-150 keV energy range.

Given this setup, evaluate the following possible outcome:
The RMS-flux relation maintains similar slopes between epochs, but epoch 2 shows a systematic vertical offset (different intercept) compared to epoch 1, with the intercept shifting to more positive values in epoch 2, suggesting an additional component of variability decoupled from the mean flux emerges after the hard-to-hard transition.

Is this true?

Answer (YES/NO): NO